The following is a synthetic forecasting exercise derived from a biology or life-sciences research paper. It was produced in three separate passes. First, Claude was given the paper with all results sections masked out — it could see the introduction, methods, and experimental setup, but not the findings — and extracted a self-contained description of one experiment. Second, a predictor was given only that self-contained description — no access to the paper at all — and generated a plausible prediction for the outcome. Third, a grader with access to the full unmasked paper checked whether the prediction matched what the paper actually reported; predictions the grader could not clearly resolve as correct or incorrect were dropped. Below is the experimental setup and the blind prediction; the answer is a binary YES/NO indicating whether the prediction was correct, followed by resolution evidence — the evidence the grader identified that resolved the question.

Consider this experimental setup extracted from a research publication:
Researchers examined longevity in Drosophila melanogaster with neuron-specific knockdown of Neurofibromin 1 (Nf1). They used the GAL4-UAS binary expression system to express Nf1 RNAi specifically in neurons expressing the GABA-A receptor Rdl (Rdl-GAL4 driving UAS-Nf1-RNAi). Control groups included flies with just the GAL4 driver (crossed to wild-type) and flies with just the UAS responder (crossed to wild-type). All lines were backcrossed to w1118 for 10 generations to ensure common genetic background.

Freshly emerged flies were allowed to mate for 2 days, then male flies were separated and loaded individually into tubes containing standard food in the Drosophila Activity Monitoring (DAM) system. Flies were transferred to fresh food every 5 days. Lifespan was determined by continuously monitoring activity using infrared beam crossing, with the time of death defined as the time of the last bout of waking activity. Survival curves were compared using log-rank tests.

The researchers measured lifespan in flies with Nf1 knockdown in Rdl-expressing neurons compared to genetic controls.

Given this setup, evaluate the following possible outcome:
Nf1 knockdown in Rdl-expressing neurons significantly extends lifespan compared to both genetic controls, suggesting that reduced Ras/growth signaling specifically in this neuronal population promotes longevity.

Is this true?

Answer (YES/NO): NO